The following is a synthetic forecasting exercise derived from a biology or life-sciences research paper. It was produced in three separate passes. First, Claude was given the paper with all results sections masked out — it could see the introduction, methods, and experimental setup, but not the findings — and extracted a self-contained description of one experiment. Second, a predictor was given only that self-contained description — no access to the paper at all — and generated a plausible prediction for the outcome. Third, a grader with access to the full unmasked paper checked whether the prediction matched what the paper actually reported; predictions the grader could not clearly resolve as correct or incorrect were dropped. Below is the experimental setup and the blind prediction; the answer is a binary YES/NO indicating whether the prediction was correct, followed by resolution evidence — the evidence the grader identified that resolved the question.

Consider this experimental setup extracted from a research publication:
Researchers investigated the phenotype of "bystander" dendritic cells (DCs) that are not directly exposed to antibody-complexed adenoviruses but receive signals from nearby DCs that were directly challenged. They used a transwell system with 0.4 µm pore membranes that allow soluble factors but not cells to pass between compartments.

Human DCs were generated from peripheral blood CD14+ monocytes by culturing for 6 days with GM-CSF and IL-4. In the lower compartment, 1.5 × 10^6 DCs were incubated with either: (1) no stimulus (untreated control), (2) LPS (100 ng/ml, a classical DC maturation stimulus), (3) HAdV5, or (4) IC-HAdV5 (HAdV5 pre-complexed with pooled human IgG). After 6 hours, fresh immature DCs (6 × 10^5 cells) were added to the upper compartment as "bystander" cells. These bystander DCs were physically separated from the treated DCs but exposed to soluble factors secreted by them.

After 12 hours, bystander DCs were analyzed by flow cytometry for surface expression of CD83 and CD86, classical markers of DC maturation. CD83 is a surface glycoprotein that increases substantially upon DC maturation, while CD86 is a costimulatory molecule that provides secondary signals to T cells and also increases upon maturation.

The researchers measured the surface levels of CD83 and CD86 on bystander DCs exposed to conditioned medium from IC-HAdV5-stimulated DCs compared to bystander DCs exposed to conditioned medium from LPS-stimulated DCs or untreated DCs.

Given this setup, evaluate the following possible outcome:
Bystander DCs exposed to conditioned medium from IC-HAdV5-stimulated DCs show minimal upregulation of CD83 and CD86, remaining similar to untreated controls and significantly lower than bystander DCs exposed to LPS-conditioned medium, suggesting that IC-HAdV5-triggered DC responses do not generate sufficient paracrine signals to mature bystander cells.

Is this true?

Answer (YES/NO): NO